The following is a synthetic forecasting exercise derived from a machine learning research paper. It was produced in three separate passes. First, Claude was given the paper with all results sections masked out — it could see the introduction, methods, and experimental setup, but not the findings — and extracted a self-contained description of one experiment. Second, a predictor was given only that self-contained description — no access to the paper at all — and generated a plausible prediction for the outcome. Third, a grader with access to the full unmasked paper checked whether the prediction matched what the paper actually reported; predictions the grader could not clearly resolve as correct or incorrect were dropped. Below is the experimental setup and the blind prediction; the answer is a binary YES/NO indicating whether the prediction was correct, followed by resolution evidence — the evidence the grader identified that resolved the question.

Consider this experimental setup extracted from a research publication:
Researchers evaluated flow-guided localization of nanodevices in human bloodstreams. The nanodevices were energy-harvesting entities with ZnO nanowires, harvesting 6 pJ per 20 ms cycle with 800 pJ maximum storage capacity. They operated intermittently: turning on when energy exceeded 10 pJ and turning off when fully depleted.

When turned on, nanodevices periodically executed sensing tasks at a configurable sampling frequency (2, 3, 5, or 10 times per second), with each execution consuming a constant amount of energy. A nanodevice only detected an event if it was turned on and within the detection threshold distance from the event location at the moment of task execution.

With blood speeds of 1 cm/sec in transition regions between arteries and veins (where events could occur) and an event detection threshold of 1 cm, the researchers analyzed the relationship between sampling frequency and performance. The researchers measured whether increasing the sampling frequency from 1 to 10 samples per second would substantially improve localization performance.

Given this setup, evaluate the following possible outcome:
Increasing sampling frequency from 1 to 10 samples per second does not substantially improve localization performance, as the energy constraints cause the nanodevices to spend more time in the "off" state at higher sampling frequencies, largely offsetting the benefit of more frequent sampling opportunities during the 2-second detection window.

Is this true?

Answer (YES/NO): NO